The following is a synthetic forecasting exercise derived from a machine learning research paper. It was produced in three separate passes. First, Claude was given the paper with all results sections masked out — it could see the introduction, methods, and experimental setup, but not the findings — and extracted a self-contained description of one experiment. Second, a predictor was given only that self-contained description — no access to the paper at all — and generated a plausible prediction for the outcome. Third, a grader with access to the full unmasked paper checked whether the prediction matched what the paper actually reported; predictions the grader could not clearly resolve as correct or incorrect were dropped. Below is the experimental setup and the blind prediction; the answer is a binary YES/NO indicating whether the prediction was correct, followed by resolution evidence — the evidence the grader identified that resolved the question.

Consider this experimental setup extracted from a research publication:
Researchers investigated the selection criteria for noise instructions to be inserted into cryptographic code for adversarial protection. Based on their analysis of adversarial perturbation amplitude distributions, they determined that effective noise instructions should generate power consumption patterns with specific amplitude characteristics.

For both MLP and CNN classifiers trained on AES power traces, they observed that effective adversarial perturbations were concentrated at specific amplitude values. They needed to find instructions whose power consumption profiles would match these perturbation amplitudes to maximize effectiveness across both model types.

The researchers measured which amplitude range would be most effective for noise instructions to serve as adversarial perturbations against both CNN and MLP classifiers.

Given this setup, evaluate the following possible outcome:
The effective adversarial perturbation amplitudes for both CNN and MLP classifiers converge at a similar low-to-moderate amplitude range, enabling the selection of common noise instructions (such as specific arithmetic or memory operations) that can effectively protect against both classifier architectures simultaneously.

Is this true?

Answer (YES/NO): NO